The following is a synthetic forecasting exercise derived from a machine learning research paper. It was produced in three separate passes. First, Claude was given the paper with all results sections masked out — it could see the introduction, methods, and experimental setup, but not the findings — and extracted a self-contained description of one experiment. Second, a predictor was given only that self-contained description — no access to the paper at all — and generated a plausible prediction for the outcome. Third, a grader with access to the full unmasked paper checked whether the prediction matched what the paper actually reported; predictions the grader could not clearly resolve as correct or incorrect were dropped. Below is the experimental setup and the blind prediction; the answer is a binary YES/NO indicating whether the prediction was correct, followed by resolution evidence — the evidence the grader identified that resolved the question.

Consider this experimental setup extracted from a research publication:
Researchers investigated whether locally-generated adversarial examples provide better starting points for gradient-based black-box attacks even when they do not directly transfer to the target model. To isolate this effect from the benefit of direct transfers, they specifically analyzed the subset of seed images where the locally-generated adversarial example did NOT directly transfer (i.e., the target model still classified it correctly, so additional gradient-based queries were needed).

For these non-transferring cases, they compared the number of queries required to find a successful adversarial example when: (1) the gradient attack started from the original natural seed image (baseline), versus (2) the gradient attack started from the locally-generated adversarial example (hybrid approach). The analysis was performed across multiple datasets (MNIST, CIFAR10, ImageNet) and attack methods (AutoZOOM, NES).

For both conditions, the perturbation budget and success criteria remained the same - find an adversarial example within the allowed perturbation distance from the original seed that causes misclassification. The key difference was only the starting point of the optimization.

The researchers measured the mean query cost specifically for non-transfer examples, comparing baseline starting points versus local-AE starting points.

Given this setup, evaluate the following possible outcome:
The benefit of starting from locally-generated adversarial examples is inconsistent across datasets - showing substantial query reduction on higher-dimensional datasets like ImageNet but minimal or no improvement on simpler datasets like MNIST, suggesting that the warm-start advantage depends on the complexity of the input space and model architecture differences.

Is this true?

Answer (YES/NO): NO